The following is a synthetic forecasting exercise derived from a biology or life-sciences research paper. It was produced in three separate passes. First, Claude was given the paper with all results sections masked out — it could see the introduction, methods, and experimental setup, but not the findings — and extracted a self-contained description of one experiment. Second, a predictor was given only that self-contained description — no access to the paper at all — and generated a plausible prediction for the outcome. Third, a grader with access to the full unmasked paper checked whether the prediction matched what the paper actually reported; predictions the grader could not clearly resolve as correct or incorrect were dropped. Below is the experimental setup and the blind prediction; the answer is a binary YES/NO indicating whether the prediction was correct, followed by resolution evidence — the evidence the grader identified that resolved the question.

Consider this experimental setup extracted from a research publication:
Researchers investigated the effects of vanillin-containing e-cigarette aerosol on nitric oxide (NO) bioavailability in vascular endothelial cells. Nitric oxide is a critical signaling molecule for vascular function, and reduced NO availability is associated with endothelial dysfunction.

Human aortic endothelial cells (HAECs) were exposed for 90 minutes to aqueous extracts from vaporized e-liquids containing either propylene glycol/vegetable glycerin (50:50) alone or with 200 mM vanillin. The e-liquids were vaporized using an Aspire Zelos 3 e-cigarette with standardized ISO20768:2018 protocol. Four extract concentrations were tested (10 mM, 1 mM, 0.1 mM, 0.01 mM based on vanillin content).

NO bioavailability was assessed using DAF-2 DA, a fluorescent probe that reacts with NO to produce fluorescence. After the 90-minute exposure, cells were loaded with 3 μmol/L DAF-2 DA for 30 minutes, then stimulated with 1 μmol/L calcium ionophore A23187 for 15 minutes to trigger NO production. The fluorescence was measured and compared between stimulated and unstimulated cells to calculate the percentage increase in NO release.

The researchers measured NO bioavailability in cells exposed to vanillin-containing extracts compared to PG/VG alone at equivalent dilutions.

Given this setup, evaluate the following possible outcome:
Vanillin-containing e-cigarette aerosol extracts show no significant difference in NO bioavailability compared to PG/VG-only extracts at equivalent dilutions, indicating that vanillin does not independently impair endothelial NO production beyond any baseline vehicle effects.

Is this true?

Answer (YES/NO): YES